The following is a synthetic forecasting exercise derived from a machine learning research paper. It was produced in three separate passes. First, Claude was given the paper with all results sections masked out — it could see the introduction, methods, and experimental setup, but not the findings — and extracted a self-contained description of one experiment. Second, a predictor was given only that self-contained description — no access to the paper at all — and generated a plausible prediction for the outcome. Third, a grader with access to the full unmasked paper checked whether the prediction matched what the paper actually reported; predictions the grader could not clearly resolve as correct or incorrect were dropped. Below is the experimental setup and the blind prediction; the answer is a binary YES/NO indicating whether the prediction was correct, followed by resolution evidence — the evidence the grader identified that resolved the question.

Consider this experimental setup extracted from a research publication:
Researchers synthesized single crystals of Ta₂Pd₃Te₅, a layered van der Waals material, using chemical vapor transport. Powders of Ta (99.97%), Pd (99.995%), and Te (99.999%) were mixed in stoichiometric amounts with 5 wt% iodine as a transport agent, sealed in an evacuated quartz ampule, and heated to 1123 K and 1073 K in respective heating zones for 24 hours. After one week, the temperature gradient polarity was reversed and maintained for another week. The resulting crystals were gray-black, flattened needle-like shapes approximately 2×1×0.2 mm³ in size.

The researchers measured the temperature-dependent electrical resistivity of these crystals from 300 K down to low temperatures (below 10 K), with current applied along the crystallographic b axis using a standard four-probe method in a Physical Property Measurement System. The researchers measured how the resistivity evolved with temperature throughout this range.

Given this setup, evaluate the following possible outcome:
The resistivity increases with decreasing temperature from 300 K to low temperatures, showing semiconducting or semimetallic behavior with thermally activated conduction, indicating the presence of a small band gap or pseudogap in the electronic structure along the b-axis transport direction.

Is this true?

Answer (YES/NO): YES